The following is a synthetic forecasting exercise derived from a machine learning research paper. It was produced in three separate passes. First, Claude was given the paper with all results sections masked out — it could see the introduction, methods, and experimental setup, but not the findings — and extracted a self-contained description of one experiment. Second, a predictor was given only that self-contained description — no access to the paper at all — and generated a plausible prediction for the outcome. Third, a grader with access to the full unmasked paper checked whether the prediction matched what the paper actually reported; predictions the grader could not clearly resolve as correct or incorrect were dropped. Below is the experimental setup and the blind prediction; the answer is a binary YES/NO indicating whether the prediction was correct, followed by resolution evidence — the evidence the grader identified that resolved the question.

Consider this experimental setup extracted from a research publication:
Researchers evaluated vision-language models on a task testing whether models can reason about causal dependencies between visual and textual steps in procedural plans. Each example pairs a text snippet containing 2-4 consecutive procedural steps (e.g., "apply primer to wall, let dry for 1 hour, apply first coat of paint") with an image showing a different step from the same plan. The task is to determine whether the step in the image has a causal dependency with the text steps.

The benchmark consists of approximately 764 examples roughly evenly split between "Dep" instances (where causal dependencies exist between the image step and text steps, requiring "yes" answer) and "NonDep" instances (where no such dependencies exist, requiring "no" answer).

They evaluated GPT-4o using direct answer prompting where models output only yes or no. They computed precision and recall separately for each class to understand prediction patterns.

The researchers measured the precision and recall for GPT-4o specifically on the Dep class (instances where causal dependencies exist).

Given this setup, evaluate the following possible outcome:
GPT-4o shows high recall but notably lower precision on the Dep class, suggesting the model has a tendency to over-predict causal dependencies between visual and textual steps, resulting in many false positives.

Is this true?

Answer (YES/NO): YES